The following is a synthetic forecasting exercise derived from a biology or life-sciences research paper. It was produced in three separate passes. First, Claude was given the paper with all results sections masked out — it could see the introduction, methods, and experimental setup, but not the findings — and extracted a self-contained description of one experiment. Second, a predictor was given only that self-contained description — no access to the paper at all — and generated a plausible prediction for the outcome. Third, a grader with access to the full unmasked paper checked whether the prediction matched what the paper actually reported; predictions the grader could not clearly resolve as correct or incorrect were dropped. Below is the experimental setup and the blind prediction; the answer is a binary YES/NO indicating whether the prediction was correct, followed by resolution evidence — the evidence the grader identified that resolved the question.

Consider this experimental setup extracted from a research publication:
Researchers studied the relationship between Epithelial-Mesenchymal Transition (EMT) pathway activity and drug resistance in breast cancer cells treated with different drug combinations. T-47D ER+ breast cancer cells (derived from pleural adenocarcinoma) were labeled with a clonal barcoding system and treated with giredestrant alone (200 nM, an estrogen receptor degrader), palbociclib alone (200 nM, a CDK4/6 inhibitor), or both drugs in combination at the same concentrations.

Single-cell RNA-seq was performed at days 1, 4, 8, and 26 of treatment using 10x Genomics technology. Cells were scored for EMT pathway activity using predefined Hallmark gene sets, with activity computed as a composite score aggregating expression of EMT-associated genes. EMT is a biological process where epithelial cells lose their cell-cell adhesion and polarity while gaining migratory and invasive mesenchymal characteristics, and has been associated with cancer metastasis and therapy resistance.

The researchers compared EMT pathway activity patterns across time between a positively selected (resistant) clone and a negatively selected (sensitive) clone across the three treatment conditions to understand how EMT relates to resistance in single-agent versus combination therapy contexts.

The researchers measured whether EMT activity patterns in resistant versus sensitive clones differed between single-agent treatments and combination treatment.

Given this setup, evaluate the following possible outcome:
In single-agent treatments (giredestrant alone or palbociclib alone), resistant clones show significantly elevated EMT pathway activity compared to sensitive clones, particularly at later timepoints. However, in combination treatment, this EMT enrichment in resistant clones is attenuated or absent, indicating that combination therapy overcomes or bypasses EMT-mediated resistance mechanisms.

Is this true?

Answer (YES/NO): NO